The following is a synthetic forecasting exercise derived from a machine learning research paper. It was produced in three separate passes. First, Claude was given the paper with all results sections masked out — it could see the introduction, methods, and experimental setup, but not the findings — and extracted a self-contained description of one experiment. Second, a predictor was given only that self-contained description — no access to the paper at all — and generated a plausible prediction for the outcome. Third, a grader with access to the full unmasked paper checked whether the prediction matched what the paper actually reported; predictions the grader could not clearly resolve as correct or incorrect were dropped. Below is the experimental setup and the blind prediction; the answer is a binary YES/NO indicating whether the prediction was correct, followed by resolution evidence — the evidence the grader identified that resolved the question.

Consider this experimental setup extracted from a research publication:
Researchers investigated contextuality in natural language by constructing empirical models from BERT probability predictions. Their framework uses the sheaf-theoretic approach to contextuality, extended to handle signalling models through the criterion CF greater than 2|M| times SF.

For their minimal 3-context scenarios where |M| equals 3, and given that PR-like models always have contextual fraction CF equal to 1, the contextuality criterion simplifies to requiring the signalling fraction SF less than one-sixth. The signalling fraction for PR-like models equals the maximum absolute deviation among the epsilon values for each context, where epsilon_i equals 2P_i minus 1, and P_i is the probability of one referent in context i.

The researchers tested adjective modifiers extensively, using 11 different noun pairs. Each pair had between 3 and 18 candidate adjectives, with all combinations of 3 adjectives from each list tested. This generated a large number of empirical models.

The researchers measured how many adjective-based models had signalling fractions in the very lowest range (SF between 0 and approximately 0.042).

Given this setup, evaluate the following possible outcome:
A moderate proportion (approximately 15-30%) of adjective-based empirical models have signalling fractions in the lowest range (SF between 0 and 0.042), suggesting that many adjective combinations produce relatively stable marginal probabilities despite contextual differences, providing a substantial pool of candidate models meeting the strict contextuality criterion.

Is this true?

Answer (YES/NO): NO